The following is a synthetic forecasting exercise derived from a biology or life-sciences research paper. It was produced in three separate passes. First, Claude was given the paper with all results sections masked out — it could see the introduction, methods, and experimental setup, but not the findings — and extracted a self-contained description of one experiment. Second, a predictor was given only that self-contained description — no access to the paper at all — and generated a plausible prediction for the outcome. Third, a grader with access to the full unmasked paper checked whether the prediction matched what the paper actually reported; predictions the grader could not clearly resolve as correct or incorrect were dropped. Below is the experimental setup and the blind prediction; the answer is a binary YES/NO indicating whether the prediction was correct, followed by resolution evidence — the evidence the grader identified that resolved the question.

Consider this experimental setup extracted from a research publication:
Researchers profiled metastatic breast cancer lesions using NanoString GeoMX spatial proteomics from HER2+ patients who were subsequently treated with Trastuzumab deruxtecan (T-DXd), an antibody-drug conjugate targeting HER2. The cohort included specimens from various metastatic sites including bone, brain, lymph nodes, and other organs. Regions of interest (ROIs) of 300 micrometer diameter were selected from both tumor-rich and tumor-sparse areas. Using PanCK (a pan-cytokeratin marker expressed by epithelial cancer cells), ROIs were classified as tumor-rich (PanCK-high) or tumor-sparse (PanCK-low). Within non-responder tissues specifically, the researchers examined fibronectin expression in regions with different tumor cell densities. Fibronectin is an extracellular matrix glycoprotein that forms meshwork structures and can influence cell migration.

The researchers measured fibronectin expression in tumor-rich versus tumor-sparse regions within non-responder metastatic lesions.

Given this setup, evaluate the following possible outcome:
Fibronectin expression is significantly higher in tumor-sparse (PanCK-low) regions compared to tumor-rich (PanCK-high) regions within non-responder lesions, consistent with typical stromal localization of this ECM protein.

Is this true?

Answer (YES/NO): YES